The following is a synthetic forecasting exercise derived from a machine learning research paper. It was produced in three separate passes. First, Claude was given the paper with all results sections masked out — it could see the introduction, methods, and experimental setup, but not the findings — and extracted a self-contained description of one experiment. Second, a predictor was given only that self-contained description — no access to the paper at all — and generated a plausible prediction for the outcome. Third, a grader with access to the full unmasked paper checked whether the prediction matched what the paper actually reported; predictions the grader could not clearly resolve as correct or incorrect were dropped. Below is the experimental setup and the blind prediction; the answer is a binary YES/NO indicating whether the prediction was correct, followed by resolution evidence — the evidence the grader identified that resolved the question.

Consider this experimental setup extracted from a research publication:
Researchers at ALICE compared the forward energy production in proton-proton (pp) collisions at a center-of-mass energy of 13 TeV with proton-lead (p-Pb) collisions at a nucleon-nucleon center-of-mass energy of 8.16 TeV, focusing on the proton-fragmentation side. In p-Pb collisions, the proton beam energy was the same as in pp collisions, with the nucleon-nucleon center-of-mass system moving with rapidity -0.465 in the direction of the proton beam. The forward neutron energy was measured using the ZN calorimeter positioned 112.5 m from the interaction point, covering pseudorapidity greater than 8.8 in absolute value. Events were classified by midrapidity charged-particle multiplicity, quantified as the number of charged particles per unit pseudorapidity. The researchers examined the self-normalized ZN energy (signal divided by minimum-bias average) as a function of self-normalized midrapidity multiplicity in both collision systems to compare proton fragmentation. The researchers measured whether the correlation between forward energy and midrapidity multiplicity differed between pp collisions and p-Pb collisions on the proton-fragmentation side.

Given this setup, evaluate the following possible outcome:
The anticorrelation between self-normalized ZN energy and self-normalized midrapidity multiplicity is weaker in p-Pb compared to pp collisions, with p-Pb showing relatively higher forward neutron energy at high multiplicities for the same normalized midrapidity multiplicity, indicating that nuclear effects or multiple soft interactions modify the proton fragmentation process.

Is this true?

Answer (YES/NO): NO